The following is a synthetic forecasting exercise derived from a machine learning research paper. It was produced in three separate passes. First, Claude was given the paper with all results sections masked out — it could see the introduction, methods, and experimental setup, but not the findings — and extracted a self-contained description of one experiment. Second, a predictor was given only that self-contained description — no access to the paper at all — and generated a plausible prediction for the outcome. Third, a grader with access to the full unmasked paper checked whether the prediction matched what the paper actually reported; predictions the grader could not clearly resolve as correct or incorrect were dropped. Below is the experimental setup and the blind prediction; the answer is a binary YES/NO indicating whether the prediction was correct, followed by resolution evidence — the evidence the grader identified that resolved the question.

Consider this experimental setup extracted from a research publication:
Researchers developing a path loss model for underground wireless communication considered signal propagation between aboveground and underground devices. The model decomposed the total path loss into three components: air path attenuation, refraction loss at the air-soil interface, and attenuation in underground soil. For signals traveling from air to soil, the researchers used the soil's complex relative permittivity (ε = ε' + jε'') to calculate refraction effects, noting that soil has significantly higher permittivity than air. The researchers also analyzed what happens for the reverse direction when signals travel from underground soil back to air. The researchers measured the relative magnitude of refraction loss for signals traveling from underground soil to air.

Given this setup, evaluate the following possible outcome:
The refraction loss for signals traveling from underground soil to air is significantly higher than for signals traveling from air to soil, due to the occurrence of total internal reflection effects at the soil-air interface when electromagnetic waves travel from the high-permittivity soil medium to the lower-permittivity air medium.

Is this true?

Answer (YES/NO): NO